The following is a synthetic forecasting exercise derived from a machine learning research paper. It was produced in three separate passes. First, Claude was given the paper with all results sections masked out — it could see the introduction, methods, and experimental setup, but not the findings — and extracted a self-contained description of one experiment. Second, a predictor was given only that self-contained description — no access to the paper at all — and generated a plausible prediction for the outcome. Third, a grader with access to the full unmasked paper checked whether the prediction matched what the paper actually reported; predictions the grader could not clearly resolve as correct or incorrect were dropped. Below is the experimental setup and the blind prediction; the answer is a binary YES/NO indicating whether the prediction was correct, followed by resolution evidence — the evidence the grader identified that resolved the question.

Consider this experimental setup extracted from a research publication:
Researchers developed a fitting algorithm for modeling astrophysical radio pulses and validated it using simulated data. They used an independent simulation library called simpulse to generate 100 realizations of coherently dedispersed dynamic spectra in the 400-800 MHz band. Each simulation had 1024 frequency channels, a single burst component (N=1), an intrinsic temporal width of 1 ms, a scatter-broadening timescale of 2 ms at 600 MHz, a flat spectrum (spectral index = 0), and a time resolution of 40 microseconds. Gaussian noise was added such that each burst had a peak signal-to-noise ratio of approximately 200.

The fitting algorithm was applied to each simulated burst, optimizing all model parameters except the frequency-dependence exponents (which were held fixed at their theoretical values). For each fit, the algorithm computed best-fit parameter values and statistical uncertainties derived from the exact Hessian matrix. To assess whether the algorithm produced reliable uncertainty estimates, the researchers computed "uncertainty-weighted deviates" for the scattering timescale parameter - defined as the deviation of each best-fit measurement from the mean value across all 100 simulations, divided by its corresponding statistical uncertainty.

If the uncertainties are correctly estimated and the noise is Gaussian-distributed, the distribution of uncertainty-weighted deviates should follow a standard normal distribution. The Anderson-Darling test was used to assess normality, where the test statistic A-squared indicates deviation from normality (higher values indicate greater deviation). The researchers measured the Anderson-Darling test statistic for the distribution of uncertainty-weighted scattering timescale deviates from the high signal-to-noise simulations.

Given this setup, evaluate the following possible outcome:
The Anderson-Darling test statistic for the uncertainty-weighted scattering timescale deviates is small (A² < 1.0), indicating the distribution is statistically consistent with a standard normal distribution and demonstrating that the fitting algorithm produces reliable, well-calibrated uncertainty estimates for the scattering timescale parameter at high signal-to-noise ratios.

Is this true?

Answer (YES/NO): YES